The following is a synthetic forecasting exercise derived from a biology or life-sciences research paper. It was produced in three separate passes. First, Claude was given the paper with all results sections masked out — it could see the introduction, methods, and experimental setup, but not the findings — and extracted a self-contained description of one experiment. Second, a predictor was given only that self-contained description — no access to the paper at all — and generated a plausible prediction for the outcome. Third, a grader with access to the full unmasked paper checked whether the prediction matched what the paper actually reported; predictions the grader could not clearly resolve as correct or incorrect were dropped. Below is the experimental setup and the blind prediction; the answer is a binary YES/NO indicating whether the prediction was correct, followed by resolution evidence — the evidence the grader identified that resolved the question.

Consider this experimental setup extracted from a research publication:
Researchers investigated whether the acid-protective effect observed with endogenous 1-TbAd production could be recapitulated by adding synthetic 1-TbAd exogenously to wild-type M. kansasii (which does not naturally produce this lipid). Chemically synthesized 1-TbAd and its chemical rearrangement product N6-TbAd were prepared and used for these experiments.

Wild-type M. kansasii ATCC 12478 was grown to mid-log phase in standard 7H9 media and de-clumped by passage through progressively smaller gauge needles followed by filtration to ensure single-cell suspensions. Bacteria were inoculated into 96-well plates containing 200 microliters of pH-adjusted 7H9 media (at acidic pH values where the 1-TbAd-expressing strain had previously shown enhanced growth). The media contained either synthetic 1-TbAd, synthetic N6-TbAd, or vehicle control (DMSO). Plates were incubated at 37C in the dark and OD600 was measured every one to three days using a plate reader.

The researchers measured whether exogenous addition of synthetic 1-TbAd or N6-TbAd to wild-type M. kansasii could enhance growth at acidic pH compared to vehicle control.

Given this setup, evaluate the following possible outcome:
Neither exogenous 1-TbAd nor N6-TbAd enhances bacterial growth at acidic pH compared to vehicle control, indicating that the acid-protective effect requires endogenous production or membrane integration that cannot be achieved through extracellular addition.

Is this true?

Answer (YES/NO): YES